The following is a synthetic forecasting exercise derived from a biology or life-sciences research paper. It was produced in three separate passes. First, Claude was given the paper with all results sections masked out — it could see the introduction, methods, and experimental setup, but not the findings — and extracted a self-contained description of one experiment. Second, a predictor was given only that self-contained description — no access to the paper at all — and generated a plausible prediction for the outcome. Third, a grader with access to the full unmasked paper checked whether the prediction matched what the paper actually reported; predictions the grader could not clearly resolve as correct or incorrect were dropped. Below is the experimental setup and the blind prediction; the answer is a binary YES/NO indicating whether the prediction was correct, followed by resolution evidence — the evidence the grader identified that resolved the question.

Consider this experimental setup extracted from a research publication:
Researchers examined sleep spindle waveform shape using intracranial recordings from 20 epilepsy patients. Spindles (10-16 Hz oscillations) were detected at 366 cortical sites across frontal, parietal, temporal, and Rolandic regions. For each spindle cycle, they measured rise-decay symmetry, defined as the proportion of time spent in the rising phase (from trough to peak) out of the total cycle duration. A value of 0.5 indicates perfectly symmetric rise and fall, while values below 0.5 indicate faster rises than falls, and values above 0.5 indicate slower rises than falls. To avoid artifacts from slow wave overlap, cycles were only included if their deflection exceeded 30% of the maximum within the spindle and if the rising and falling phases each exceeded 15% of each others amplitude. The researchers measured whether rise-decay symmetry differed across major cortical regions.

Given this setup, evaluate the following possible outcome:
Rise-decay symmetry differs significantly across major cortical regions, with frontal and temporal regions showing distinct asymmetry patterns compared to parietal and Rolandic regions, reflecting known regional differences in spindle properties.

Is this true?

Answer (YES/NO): NO